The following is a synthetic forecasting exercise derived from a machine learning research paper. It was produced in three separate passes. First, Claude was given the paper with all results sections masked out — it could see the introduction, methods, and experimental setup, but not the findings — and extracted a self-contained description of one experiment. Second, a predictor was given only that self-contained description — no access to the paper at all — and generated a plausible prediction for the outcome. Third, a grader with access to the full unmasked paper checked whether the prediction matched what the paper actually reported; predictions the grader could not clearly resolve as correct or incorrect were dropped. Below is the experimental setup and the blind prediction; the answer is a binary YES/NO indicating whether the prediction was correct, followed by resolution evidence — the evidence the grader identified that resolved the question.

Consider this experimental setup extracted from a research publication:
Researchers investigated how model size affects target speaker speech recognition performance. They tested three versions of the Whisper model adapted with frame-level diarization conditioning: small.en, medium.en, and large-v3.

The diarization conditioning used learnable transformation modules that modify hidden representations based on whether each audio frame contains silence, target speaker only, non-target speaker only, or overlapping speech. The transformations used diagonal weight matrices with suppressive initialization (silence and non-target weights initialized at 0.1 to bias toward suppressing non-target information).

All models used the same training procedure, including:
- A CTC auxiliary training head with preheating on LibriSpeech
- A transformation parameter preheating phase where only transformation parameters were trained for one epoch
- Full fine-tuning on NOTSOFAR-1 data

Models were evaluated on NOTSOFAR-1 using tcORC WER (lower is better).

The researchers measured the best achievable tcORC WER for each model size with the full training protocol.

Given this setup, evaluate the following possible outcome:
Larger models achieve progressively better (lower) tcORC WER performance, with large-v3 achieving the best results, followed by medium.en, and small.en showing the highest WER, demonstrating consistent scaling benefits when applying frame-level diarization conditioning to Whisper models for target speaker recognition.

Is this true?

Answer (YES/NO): YES